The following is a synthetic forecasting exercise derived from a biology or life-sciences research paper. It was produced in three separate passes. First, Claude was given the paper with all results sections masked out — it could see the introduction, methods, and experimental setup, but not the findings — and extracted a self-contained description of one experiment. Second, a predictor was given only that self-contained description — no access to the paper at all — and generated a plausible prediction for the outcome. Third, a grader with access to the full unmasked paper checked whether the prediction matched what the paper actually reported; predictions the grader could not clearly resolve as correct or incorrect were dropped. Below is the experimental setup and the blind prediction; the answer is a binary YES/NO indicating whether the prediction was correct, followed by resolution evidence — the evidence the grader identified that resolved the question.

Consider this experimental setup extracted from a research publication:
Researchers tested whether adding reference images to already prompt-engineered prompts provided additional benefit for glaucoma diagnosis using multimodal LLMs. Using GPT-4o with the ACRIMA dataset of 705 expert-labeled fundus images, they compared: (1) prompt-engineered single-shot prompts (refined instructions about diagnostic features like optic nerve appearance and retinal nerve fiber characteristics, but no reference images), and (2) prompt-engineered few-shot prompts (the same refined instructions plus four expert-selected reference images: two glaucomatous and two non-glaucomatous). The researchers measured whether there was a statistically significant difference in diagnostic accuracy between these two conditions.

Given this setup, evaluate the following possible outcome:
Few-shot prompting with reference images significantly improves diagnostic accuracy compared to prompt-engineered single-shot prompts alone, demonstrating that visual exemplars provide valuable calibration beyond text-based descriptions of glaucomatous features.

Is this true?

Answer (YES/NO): YES